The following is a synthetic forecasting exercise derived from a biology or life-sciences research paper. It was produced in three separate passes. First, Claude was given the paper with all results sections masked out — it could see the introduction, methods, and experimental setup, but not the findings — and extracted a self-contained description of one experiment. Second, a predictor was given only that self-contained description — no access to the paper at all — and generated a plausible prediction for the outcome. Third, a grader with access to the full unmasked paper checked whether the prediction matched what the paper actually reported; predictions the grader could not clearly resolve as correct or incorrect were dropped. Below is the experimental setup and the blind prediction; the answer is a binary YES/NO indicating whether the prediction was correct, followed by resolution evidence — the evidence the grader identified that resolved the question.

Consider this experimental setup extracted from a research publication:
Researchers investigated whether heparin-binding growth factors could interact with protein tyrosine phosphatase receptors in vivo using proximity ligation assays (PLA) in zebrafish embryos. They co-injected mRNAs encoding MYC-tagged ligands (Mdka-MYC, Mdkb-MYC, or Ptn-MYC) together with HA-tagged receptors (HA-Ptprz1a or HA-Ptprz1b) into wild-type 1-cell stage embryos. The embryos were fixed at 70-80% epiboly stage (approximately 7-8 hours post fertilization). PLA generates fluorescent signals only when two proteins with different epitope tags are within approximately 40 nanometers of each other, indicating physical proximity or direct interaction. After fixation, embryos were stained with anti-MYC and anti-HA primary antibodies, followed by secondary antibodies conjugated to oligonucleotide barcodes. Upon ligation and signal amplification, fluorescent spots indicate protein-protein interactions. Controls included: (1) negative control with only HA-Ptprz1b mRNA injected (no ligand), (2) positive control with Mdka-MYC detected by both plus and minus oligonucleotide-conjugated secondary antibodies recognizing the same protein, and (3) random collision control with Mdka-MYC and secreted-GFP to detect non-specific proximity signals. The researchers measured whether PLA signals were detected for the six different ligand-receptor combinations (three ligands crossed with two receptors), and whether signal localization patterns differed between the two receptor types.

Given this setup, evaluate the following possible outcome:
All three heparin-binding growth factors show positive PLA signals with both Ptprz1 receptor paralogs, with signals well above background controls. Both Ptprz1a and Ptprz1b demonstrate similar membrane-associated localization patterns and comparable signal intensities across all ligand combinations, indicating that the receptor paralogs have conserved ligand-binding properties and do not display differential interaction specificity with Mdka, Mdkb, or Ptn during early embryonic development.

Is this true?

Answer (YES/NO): NO